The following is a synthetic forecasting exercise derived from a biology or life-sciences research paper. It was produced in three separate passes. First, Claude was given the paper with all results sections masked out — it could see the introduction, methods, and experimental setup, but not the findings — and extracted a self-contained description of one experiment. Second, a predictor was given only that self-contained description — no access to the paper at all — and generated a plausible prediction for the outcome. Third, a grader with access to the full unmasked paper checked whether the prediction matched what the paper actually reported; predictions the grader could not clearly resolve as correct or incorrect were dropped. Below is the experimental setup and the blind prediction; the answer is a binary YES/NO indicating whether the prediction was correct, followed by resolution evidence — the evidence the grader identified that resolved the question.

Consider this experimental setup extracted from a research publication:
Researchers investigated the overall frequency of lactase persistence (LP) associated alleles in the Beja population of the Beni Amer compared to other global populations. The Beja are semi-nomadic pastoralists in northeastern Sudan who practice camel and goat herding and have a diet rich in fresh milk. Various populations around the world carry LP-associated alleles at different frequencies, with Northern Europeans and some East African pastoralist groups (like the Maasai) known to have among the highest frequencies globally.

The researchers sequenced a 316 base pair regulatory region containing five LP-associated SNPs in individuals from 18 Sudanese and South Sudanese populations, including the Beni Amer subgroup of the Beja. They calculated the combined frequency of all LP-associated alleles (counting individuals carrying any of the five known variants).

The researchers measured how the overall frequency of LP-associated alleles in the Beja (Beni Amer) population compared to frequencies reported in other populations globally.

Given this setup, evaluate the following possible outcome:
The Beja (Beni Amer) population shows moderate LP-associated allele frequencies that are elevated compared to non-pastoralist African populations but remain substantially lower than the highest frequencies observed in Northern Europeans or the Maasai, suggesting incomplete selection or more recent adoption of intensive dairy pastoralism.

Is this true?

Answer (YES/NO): NO